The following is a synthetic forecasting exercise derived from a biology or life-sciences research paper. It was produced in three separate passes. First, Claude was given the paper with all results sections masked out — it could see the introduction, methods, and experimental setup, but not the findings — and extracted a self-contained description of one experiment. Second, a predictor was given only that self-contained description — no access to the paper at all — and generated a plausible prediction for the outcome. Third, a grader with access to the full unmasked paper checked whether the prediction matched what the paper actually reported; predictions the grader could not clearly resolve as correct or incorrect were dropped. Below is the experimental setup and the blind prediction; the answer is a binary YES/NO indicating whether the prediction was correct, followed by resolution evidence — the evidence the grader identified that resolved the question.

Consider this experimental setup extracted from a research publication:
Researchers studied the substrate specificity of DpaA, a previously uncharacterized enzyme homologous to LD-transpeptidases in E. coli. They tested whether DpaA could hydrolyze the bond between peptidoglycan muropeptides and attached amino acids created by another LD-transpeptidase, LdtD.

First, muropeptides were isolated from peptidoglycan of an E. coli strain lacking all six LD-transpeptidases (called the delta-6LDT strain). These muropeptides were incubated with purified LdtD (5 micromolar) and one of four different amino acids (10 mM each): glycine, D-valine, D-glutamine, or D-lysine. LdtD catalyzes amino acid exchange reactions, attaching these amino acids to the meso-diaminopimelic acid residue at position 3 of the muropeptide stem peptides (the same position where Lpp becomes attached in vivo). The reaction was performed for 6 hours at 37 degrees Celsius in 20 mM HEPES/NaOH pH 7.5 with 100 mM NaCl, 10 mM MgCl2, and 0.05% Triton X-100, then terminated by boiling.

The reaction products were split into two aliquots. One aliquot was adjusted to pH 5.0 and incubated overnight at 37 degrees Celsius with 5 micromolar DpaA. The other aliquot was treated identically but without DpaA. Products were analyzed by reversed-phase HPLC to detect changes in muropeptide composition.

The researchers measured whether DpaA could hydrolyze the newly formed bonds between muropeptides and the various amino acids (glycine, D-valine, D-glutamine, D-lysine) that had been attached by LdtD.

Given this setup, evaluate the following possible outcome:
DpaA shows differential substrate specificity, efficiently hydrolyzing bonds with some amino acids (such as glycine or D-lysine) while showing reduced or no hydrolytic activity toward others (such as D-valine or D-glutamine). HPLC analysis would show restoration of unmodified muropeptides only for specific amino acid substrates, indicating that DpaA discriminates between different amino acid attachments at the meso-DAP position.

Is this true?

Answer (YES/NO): NO